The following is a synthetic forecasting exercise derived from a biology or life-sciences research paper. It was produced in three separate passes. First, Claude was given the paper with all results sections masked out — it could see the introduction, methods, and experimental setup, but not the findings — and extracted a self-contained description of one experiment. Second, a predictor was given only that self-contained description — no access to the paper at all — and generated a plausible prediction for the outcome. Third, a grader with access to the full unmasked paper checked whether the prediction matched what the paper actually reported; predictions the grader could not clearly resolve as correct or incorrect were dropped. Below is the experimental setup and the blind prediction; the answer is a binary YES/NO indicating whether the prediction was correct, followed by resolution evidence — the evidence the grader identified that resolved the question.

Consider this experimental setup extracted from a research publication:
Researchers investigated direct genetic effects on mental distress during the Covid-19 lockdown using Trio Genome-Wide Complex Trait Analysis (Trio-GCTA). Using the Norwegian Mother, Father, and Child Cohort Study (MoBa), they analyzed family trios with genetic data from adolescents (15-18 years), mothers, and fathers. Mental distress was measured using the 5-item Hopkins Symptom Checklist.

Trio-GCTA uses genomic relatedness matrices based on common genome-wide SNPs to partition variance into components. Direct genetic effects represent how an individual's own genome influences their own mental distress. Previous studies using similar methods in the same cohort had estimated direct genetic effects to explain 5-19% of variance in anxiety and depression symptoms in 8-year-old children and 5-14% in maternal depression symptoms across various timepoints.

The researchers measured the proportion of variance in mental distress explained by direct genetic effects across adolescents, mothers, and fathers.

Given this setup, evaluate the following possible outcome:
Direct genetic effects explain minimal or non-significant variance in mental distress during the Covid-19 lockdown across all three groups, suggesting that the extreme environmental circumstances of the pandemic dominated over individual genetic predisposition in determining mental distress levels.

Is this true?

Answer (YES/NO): NO